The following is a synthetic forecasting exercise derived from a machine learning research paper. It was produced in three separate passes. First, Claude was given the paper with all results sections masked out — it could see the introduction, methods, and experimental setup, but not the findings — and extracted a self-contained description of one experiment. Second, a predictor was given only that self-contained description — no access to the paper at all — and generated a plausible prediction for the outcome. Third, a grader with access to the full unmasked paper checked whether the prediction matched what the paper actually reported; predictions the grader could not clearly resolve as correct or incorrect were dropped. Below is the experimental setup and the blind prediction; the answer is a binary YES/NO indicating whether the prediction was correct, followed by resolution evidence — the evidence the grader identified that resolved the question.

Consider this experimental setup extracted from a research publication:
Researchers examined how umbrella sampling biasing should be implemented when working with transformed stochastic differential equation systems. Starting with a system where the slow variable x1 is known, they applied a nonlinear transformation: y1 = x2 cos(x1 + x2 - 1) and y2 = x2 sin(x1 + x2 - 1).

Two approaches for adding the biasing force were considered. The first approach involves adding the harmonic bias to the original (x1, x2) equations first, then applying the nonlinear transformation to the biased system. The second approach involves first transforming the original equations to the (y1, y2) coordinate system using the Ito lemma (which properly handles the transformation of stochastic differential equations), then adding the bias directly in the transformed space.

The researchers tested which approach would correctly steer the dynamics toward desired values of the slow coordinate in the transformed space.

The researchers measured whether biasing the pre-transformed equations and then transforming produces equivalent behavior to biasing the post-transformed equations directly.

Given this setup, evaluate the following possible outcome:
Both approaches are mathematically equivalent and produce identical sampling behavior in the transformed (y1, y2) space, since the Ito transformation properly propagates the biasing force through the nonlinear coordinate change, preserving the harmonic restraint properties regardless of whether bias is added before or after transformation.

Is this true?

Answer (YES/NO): NO